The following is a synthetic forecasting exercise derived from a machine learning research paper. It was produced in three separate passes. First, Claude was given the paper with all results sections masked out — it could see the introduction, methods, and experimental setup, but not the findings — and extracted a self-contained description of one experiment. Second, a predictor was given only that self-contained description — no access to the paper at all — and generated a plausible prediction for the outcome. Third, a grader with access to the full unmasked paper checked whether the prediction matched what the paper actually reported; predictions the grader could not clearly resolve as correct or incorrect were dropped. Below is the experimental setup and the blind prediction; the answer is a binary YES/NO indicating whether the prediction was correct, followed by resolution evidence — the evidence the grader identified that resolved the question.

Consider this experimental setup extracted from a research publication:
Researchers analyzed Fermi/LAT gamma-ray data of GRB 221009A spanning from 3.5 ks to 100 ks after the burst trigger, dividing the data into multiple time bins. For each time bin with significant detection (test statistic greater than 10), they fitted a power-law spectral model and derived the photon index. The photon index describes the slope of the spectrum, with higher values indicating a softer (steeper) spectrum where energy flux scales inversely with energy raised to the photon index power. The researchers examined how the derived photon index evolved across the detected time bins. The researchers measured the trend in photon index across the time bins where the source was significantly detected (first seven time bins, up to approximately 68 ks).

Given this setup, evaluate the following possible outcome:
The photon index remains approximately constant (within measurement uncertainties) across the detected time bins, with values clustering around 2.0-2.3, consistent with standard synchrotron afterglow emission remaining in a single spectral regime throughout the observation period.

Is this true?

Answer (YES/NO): NO